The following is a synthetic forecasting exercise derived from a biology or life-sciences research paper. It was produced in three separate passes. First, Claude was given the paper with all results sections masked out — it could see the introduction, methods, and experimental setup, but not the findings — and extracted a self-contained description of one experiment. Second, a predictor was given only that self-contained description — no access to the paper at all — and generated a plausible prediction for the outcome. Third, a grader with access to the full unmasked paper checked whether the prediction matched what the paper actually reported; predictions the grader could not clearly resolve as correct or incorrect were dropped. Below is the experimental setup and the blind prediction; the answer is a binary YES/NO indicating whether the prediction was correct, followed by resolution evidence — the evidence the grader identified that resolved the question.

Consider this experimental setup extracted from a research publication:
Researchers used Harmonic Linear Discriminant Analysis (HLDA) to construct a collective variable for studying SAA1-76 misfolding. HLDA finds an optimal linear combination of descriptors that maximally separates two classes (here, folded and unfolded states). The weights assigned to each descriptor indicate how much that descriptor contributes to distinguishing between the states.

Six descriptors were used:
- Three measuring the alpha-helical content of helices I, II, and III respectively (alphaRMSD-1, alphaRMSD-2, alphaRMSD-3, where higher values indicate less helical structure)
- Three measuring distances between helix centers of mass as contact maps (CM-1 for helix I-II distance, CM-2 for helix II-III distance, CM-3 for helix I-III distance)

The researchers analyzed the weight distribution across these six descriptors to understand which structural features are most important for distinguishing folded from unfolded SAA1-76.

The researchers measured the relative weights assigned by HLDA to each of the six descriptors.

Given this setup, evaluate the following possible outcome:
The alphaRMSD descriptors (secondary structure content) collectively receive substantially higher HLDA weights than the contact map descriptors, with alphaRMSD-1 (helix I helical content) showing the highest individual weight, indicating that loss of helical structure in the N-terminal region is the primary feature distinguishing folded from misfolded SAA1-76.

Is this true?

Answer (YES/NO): NO